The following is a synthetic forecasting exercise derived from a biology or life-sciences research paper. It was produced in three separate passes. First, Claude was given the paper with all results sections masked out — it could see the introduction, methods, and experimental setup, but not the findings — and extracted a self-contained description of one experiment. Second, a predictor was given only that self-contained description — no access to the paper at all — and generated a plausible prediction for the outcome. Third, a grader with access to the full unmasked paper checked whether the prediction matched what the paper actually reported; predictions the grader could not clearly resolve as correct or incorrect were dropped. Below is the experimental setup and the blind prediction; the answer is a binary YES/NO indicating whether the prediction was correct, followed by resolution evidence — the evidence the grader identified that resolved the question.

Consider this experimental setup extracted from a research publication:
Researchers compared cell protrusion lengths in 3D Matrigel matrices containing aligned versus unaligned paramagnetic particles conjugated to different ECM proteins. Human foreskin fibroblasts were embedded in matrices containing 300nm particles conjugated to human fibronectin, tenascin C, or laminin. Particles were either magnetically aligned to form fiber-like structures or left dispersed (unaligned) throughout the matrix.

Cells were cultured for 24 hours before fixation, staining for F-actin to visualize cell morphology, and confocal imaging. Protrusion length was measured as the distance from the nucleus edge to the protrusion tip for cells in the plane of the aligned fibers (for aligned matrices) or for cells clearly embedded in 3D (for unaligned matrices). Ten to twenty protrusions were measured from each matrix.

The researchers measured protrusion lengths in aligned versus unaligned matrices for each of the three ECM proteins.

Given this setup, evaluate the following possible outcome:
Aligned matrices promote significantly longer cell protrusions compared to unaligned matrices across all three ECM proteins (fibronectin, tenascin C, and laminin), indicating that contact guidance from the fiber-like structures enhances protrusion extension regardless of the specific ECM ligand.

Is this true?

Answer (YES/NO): YES